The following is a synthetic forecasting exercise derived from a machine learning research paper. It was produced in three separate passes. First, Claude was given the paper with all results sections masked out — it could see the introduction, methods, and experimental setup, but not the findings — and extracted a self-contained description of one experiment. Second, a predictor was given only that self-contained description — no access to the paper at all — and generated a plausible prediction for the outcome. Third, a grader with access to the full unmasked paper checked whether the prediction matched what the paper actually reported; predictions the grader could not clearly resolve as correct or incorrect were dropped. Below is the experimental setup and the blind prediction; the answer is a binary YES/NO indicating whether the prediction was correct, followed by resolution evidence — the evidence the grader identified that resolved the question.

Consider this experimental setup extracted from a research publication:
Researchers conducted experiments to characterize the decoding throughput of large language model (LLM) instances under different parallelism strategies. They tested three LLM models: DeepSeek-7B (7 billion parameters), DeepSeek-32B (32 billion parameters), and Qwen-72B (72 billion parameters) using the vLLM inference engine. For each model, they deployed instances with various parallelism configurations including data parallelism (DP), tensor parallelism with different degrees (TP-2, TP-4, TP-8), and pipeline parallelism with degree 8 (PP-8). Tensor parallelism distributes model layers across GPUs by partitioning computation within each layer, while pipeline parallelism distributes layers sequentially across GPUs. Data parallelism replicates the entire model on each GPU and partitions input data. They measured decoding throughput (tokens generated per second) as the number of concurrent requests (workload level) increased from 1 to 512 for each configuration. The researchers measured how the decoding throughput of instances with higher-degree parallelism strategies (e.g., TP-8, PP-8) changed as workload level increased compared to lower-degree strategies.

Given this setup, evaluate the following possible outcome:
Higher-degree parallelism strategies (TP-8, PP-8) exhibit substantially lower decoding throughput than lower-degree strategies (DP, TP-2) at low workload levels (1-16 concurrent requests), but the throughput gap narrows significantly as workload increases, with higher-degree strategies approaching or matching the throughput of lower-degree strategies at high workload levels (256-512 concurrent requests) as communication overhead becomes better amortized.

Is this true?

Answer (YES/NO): NO